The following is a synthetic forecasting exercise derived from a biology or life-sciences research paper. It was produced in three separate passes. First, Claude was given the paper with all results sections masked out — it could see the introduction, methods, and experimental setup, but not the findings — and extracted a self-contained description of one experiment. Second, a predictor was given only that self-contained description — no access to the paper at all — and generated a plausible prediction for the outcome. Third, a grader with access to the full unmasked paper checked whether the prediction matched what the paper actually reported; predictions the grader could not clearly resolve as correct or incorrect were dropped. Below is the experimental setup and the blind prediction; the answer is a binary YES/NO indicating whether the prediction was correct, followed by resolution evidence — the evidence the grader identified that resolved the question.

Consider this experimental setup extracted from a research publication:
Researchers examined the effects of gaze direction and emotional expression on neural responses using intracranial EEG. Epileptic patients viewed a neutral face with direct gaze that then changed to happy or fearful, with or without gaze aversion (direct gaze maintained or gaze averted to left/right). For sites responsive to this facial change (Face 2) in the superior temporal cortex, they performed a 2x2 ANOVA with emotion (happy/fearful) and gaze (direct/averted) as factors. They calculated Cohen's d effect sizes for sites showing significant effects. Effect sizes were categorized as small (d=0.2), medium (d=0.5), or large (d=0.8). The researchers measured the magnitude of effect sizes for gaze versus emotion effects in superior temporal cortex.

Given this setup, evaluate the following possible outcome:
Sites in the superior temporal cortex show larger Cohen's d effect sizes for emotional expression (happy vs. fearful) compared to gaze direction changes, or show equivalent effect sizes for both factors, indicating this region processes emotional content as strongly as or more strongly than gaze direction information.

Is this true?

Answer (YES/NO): NO